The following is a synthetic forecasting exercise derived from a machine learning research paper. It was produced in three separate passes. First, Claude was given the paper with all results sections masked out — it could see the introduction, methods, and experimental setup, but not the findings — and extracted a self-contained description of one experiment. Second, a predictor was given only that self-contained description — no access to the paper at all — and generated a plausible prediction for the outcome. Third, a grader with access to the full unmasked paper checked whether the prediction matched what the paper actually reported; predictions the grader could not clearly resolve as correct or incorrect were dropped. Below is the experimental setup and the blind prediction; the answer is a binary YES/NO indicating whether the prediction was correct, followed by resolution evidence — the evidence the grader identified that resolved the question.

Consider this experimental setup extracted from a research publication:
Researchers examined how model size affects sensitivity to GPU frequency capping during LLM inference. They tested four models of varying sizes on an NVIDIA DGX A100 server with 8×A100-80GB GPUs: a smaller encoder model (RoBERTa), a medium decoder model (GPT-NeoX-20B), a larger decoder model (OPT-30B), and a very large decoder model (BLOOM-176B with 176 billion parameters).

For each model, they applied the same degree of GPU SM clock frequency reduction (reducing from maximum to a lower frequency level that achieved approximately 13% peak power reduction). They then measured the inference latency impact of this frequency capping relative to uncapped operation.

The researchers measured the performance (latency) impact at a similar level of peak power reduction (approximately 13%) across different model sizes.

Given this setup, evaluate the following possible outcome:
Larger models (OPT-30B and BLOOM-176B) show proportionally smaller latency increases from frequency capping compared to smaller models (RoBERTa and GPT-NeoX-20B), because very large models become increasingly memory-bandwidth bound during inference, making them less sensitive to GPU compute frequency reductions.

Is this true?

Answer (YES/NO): NO